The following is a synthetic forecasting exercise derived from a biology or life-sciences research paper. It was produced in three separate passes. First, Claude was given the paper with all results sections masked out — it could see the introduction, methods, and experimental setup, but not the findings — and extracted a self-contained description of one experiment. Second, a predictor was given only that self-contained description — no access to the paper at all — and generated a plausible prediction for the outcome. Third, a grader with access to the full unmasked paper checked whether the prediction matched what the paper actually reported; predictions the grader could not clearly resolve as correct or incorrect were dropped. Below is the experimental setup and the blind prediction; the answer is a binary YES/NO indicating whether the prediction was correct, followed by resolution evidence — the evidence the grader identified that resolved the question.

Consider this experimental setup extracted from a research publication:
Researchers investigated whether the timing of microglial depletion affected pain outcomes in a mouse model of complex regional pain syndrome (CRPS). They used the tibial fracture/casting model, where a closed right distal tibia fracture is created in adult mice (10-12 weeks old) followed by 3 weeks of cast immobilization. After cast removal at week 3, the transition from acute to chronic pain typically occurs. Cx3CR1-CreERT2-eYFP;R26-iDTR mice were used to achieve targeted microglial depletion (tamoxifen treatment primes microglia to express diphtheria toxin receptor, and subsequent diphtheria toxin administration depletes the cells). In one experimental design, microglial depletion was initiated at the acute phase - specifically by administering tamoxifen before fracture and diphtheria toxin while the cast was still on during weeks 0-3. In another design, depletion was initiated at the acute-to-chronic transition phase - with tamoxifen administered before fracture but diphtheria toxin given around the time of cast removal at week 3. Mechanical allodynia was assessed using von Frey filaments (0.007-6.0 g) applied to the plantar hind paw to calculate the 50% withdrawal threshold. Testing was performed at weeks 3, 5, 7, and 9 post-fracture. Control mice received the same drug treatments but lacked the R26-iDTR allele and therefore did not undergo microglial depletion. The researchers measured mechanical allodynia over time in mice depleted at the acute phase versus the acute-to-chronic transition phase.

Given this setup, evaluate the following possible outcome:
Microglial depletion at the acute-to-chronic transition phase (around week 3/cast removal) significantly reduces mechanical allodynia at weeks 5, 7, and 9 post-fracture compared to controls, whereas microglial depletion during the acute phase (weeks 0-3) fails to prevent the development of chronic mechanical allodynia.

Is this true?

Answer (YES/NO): NO